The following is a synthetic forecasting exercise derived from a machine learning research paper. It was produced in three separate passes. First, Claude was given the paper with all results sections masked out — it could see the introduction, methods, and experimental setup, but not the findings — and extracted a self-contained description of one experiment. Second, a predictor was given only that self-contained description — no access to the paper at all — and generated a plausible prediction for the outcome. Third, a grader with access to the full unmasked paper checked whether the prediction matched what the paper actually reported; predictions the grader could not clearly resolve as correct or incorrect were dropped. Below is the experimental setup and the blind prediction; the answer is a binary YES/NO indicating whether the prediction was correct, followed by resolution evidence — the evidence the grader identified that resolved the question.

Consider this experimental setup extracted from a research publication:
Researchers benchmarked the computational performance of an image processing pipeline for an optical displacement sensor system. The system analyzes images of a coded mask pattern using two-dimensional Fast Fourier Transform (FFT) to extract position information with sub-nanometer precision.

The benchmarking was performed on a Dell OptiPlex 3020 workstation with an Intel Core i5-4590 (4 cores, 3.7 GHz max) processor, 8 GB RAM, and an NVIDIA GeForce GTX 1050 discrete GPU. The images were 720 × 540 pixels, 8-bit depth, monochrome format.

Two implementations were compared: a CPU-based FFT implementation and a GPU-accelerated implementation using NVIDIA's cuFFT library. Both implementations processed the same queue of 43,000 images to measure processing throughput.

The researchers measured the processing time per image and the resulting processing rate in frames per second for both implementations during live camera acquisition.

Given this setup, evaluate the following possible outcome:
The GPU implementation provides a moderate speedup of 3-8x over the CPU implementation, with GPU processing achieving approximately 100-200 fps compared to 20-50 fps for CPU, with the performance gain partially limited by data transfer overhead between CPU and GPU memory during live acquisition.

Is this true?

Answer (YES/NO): NO